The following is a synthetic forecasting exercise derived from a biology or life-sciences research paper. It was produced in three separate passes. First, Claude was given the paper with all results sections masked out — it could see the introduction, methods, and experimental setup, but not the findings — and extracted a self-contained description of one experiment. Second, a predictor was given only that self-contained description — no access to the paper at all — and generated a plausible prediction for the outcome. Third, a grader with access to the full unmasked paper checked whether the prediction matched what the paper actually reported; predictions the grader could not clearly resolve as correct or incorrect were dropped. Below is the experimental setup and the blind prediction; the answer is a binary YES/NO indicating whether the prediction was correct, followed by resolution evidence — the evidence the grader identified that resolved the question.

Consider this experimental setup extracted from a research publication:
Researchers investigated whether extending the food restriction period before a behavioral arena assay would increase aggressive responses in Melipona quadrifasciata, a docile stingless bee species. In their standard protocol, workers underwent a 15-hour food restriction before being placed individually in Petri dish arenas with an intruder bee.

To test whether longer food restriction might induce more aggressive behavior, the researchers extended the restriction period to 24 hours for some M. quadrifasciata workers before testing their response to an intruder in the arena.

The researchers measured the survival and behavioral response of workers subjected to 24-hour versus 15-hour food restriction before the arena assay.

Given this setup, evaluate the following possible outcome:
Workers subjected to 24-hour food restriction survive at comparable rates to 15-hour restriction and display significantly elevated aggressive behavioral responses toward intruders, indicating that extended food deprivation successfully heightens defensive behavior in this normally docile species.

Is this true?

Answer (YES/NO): NO